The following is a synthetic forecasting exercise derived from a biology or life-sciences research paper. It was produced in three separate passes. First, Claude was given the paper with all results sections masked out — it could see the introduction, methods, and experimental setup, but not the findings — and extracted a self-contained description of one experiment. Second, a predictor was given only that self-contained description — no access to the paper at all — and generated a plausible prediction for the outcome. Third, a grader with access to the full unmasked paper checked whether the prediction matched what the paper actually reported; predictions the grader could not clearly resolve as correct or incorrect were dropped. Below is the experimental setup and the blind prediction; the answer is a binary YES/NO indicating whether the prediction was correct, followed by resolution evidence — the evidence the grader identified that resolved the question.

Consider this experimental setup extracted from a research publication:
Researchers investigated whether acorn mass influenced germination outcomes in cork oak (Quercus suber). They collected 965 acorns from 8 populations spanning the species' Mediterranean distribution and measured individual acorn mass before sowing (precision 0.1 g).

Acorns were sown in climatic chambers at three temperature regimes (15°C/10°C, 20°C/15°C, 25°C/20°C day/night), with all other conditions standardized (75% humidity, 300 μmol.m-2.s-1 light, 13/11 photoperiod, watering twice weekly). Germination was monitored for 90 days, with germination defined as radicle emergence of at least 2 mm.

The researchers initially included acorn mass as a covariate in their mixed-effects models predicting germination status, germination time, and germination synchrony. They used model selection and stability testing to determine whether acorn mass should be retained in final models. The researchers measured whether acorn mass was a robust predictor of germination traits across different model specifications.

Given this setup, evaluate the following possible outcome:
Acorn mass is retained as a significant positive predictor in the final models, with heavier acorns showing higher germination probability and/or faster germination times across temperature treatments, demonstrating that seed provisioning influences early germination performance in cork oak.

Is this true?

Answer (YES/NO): NO